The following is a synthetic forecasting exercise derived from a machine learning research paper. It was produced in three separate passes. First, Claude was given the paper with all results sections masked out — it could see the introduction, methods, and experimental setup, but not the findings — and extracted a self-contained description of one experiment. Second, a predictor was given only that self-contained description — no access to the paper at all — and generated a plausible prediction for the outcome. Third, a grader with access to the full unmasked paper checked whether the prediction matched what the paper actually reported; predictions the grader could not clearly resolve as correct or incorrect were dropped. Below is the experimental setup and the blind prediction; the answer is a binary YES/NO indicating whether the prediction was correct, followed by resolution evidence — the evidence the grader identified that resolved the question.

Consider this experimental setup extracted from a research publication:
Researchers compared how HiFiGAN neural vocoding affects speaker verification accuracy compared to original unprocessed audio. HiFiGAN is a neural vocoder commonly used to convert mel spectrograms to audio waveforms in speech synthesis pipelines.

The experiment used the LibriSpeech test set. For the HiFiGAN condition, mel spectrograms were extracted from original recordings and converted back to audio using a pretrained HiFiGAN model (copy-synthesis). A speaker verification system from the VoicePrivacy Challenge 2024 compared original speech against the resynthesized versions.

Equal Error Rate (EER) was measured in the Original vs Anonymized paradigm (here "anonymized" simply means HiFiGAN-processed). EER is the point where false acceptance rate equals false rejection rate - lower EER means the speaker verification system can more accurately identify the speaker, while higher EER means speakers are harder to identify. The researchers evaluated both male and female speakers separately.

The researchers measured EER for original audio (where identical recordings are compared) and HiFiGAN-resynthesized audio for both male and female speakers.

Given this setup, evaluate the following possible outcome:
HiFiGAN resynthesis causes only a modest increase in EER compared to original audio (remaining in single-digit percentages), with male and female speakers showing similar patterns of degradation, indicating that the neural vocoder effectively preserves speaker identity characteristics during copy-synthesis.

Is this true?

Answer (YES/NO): NO